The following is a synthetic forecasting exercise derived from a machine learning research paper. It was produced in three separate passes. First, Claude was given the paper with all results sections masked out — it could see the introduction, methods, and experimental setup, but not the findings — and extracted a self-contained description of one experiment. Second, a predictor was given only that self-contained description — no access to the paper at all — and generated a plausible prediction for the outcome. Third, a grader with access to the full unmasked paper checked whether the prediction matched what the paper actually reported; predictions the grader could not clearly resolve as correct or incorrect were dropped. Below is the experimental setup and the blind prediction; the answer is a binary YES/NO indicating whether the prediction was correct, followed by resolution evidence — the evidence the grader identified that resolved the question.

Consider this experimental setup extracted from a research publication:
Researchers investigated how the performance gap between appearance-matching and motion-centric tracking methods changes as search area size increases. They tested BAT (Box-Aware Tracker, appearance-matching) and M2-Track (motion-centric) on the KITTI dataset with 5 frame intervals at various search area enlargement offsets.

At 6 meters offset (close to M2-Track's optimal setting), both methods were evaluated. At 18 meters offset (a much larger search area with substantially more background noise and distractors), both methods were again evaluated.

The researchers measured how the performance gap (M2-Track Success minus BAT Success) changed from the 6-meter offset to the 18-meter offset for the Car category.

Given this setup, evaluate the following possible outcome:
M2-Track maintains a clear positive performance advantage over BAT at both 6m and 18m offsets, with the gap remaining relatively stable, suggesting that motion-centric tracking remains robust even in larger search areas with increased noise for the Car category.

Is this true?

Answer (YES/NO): NO